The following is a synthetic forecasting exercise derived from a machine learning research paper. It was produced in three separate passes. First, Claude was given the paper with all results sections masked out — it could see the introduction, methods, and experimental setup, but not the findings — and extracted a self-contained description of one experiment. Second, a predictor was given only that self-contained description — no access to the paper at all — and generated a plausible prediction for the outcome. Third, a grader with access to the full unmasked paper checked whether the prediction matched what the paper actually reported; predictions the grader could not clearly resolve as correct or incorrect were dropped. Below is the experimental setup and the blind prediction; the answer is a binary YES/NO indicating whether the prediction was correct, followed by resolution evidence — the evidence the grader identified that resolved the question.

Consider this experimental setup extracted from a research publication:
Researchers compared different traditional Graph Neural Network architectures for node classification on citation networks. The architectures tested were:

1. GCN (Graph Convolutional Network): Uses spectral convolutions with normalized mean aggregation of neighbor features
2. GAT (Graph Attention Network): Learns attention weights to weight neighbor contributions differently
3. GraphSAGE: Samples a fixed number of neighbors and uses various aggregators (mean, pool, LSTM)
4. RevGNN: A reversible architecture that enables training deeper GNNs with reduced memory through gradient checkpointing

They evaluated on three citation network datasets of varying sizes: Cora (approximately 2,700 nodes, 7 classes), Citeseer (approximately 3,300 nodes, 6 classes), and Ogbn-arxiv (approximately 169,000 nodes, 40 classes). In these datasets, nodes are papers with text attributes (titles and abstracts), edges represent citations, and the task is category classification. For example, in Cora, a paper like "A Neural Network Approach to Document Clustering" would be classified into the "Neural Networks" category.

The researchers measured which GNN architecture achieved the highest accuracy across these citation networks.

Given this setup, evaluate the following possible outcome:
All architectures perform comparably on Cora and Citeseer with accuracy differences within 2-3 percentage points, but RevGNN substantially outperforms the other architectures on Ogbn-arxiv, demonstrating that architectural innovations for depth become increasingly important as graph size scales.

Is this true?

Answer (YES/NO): NO